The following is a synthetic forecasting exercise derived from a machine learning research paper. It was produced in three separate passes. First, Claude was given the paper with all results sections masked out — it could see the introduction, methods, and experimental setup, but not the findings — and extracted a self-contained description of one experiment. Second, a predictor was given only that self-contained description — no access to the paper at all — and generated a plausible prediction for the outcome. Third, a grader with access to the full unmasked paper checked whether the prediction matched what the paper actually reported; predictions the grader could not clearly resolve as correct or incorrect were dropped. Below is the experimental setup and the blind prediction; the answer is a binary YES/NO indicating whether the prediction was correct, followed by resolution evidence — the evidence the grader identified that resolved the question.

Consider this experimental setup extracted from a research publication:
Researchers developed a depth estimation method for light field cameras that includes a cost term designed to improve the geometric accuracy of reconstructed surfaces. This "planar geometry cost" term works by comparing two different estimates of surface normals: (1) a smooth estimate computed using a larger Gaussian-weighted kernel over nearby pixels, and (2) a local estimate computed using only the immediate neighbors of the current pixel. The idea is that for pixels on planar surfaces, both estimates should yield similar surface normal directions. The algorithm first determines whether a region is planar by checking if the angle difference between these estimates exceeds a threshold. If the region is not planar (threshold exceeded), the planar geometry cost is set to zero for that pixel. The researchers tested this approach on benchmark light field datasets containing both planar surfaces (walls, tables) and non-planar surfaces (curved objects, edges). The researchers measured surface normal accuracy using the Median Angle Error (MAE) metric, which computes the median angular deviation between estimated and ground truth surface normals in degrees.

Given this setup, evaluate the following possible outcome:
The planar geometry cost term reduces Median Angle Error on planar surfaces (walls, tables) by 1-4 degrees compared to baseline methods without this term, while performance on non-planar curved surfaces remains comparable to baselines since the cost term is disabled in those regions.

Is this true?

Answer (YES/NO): NO